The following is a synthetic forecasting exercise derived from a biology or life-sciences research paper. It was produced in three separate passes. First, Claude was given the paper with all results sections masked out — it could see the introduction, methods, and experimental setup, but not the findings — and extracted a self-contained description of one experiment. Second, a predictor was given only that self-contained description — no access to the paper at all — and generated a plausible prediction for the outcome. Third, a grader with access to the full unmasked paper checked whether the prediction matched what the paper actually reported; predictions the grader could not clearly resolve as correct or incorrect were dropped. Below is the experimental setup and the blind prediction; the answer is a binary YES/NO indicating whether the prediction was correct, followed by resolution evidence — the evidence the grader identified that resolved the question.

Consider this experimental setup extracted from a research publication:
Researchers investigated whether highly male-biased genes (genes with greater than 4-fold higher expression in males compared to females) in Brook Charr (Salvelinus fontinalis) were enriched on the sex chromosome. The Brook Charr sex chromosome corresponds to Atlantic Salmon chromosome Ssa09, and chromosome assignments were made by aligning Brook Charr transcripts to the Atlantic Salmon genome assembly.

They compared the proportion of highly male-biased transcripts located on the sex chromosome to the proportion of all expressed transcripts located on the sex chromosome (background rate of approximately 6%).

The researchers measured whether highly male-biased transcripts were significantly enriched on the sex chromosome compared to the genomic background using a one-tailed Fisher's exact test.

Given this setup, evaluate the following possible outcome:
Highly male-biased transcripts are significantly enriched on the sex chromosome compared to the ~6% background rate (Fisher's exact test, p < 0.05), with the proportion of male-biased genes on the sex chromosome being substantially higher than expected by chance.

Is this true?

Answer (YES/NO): NO